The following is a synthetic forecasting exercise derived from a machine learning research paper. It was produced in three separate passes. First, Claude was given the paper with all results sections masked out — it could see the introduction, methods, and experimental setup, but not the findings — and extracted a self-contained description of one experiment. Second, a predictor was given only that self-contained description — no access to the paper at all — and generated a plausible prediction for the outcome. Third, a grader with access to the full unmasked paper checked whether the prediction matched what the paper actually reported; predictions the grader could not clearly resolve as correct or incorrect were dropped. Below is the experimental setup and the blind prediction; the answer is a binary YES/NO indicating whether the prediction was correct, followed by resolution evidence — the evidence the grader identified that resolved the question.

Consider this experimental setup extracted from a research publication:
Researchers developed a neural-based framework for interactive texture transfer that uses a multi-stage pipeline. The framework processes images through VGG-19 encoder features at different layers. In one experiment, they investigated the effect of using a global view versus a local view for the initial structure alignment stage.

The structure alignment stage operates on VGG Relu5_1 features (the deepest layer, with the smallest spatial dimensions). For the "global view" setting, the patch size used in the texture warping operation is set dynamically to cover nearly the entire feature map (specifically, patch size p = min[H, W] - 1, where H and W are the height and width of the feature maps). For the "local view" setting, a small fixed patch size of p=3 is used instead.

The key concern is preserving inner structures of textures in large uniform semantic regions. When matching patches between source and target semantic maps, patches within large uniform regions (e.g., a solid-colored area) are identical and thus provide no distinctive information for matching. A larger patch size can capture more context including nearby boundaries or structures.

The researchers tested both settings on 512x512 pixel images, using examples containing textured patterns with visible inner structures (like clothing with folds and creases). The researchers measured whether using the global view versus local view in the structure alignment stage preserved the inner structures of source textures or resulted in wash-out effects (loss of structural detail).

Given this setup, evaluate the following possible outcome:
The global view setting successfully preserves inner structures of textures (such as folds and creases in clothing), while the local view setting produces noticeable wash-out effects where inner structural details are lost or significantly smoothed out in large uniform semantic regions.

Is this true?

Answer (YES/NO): YES